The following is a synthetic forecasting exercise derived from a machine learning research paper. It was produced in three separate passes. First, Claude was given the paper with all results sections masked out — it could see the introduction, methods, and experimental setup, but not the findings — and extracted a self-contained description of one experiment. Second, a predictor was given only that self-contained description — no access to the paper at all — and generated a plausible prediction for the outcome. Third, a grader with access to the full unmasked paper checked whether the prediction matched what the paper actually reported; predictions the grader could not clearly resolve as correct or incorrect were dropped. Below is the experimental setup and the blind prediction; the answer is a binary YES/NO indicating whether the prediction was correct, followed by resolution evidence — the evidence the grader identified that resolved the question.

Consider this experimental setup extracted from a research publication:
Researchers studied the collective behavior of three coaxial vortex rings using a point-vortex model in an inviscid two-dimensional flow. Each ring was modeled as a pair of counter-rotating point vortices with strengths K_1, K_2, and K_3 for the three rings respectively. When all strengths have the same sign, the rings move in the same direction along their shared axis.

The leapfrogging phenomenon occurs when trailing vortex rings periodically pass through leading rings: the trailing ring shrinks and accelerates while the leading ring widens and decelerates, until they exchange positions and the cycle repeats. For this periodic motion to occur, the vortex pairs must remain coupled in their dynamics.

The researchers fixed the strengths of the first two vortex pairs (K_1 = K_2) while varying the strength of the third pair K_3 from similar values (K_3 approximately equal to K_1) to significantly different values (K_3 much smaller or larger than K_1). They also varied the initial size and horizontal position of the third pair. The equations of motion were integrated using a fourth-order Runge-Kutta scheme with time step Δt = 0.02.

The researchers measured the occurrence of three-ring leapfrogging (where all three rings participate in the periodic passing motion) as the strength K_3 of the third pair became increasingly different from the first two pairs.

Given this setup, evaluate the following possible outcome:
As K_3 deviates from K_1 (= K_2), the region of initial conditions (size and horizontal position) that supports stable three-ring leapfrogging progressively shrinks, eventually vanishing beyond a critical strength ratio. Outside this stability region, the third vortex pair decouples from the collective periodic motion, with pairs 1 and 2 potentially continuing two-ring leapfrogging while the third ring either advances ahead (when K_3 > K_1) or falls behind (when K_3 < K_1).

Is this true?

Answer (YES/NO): NO